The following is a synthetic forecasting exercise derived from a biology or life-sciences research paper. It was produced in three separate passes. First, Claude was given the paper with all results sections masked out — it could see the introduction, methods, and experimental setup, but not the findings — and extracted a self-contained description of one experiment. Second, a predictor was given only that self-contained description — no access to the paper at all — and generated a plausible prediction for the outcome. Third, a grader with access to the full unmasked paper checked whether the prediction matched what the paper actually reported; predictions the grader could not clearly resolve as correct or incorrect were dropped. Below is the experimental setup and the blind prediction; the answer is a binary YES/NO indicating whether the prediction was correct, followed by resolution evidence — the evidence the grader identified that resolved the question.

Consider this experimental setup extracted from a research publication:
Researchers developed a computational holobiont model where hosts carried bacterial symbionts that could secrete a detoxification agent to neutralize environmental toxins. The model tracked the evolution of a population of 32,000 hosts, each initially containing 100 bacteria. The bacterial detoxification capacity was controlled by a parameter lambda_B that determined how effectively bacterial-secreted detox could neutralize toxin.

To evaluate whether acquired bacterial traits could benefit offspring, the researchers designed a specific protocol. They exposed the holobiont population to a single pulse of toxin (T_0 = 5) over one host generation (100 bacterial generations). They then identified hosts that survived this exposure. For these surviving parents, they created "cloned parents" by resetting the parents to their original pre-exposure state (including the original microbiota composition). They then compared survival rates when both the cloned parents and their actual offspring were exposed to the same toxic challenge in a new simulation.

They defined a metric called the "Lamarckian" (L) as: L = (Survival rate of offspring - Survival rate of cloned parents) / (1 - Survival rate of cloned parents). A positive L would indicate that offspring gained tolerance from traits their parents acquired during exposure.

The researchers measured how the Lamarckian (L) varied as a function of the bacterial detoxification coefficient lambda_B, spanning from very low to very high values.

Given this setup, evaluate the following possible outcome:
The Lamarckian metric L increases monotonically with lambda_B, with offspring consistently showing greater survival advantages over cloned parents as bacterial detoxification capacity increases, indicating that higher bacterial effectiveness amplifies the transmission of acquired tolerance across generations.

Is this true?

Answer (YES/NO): NO